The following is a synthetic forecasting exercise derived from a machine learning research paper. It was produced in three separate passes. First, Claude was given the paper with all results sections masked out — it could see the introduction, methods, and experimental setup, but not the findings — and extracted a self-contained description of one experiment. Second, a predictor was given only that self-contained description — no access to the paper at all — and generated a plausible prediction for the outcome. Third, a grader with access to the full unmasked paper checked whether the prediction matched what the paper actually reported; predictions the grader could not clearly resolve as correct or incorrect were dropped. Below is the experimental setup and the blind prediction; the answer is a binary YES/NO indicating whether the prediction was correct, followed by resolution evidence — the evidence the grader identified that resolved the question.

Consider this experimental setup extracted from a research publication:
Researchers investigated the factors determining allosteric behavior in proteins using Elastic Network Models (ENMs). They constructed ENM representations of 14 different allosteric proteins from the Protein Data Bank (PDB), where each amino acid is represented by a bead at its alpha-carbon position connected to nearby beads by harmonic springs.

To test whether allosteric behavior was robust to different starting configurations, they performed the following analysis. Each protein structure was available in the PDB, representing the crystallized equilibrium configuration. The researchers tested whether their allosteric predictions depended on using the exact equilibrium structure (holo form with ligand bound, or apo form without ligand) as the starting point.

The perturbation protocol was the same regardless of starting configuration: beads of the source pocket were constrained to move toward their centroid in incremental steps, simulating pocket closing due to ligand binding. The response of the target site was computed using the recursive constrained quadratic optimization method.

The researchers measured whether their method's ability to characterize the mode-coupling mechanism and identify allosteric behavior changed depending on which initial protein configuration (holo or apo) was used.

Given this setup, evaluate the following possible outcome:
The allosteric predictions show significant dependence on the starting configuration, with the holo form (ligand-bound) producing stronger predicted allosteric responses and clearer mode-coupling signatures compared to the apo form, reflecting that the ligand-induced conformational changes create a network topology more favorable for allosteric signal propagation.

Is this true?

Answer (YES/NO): NO